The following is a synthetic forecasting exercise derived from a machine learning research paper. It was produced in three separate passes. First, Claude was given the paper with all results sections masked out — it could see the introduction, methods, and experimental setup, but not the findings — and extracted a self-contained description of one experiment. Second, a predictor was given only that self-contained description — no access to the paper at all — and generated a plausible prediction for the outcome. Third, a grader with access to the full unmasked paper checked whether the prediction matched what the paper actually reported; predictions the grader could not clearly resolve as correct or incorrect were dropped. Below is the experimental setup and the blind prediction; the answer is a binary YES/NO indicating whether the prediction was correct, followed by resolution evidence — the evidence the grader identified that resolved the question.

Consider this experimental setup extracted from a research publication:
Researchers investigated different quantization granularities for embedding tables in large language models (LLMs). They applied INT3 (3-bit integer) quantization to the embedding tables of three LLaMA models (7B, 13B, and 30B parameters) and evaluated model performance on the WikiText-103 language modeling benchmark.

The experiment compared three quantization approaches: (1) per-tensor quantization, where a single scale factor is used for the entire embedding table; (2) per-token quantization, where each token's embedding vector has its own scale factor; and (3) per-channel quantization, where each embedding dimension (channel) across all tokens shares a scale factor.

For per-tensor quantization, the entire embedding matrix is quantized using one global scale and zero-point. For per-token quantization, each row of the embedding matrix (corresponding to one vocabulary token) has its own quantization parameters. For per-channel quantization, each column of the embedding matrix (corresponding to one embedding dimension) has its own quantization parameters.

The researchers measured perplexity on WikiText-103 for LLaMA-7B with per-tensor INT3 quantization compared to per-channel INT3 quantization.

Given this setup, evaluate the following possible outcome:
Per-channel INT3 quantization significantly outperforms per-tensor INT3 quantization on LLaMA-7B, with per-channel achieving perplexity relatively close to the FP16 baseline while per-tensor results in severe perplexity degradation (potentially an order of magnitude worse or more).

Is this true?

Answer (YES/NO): YES